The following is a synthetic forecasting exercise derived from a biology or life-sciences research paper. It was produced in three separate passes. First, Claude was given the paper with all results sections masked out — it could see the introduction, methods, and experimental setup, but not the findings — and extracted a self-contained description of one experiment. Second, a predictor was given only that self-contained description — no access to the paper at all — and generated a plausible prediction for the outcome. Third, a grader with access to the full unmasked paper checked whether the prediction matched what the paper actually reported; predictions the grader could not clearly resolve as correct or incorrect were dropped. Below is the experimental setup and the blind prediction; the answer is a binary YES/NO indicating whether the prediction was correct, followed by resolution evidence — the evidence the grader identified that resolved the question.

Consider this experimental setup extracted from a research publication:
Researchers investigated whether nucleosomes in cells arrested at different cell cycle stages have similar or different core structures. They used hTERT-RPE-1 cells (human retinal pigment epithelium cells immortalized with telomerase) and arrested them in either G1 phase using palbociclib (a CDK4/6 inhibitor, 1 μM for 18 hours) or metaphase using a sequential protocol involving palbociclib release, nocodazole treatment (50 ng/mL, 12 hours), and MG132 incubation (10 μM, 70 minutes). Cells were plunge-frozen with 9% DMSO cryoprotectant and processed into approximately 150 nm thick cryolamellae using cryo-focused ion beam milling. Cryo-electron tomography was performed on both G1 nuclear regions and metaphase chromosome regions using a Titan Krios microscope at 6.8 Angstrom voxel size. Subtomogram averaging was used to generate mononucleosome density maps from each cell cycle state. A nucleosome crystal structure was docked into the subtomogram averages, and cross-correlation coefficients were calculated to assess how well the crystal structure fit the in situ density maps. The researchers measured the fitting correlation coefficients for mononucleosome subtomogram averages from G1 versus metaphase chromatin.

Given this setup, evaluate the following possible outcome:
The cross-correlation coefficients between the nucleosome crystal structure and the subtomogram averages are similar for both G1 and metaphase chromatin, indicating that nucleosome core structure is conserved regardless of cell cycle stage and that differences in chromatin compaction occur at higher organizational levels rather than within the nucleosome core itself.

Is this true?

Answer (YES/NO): YES